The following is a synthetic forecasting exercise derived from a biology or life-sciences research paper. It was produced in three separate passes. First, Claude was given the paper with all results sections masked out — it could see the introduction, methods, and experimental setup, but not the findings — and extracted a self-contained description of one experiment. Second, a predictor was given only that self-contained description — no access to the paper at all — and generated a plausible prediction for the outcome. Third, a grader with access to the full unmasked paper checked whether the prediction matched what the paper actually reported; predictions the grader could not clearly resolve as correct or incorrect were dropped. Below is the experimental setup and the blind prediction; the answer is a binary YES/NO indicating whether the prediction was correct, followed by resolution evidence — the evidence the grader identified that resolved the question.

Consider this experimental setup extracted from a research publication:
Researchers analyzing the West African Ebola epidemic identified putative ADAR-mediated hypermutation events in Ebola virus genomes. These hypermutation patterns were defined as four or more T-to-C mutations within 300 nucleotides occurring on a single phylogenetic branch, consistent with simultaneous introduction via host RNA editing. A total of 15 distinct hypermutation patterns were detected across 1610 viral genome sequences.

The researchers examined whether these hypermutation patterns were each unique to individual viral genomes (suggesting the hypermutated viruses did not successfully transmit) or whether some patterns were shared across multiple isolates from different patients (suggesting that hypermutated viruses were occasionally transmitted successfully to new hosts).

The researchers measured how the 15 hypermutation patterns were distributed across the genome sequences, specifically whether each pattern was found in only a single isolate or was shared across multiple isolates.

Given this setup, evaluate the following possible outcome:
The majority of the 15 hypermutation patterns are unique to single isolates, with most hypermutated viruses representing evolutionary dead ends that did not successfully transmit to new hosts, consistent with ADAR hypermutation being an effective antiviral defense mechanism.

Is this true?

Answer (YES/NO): YES